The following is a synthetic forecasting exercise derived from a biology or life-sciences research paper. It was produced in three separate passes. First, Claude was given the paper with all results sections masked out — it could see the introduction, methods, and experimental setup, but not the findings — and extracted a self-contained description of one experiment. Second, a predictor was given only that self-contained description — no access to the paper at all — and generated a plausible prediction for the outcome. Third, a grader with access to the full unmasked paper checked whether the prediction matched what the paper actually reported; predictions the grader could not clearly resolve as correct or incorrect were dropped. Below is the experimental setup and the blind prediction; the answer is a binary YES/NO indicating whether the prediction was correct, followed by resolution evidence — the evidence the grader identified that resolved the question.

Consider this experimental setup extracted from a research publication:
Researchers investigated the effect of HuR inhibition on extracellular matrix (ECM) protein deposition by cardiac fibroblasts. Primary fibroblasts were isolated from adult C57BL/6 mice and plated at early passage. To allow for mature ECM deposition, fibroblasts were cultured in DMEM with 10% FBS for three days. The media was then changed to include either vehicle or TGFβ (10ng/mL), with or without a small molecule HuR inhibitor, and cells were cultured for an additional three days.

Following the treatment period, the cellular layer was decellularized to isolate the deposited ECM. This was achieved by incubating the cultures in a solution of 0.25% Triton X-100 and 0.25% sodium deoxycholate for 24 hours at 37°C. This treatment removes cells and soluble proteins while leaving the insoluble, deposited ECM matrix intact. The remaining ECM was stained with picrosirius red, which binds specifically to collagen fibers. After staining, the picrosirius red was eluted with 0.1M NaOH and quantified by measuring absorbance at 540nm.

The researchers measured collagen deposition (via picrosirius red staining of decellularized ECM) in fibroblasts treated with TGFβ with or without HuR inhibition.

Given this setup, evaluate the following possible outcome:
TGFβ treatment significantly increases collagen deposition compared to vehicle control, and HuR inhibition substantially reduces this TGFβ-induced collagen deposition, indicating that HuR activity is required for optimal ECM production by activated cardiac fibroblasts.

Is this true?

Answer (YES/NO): YES